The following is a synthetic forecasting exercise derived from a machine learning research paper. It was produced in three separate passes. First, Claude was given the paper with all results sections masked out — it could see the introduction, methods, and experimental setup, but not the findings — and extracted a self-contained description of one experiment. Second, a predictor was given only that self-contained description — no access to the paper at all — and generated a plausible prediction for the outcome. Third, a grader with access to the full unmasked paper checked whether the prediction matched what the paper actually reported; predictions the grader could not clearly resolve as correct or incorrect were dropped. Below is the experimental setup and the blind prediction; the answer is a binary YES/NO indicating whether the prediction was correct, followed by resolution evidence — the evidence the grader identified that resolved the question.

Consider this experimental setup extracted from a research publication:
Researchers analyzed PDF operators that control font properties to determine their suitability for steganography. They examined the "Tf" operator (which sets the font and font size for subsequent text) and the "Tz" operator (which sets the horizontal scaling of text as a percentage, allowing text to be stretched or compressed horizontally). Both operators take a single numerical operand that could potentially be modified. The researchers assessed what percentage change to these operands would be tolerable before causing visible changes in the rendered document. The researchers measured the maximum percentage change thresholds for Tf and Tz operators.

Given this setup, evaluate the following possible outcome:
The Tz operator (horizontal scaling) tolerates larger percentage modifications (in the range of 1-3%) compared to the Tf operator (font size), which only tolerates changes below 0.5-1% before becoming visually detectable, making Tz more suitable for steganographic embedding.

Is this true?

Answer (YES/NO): NO